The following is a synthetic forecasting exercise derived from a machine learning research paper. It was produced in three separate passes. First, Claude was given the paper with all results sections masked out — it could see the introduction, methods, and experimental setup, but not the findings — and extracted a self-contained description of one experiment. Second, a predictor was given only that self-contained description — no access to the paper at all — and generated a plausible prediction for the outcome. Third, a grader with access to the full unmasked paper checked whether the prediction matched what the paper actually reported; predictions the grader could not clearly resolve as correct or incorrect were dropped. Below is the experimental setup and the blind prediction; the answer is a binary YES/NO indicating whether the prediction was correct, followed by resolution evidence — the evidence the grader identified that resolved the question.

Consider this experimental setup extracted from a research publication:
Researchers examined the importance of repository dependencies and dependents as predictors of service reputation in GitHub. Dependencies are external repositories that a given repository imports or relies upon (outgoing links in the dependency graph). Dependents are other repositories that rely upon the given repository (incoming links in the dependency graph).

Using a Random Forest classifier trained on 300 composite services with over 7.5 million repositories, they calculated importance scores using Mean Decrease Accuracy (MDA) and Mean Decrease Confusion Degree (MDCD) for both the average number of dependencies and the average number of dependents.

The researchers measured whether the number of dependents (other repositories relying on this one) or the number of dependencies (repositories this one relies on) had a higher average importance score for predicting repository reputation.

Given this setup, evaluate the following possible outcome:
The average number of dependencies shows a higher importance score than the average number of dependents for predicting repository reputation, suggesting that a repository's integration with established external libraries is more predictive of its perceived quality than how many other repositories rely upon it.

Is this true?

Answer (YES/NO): NO